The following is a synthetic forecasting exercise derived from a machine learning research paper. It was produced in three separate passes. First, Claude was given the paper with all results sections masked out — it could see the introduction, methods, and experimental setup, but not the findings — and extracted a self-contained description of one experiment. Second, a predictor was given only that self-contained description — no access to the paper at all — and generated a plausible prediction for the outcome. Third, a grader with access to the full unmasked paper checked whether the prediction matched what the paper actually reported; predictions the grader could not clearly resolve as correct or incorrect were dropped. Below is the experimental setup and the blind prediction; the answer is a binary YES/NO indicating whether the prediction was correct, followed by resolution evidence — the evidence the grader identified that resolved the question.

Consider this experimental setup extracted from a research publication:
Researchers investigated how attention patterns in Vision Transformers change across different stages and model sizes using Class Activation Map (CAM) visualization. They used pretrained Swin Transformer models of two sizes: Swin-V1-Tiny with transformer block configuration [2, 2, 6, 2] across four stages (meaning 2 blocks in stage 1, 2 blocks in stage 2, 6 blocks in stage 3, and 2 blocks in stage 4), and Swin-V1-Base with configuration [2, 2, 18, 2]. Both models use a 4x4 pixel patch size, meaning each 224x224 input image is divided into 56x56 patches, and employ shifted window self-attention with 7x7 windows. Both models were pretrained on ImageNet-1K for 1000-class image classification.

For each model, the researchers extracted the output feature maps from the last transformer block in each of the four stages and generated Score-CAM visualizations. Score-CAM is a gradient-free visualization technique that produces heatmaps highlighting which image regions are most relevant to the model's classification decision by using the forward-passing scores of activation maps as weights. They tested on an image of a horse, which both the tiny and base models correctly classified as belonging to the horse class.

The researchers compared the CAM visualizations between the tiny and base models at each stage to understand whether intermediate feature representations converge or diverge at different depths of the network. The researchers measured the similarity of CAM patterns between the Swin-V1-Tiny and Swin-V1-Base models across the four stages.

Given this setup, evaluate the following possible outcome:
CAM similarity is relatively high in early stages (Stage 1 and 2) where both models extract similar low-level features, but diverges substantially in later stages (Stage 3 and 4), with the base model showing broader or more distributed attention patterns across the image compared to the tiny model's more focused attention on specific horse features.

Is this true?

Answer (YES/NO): NO